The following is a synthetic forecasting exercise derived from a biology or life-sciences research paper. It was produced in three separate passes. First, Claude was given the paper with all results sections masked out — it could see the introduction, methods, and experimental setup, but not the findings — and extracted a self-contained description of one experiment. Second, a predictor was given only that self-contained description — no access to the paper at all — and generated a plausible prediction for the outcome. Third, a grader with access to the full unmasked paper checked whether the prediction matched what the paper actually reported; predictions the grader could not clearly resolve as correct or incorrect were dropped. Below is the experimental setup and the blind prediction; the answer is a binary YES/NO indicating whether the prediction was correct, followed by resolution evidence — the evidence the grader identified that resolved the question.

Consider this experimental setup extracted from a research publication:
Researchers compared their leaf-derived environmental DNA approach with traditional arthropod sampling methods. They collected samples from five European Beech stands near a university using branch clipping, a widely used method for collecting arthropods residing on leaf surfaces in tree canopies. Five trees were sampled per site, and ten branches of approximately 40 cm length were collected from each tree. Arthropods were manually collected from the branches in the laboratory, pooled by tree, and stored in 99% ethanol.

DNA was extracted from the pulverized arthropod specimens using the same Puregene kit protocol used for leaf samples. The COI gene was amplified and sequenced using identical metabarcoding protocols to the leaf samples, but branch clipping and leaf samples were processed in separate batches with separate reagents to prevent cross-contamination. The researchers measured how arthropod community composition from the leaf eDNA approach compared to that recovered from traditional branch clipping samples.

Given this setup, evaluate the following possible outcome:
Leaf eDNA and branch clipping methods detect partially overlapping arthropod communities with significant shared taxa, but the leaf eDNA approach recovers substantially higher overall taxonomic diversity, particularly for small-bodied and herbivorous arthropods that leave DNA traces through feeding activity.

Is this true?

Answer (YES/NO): NO